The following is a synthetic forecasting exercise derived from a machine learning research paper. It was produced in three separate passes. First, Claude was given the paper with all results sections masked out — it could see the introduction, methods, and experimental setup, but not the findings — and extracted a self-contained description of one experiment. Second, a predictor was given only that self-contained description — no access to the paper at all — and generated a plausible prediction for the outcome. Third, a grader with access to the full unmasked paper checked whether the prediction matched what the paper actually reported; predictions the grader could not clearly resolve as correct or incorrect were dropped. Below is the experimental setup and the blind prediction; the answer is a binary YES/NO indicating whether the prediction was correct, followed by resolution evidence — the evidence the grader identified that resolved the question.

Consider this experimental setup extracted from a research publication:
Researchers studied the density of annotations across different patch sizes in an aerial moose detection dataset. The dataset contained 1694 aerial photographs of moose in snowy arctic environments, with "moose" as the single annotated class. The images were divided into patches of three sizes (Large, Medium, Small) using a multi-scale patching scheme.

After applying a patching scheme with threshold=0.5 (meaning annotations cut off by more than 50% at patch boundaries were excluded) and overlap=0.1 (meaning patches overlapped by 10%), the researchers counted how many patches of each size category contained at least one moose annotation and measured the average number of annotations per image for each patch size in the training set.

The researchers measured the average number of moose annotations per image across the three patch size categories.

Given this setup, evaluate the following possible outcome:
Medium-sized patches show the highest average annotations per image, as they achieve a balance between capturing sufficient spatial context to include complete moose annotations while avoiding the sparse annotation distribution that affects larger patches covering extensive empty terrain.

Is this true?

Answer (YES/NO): NO